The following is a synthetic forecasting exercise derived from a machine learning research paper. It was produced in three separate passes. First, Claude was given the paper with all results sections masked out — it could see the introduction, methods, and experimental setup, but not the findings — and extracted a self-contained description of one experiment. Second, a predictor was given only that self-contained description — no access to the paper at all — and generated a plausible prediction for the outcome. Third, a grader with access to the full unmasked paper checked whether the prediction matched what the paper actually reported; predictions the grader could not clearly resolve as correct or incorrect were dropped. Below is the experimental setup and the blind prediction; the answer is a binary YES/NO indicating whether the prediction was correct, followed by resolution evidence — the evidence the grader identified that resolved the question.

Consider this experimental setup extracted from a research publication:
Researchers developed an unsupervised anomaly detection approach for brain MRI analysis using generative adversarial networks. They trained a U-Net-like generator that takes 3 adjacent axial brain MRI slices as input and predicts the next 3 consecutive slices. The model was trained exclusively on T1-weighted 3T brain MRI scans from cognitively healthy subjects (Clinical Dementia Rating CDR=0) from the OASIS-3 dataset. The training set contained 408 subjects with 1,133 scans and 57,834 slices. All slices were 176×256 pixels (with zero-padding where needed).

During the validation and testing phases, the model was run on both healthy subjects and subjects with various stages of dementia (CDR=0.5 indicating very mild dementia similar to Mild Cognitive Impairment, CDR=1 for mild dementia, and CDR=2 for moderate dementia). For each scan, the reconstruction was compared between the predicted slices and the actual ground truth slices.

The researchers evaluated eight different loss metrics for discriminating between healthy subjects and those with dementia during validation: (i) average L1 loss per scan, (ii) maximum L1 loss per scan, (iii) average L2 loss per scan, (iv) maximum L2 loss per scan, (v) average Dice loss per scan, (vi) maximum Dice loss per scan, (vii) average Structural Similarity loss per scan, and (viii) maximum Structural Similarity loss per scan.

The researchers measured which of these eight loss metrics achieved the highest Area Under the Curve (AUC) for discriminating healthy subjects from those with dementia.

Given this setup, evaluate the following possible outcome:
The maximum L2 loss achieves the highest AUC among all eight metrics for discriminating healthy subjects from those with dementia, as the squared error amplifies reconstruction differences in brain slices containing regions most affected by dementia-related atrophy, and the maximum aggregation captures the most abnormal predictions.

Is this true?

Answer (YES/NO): NO